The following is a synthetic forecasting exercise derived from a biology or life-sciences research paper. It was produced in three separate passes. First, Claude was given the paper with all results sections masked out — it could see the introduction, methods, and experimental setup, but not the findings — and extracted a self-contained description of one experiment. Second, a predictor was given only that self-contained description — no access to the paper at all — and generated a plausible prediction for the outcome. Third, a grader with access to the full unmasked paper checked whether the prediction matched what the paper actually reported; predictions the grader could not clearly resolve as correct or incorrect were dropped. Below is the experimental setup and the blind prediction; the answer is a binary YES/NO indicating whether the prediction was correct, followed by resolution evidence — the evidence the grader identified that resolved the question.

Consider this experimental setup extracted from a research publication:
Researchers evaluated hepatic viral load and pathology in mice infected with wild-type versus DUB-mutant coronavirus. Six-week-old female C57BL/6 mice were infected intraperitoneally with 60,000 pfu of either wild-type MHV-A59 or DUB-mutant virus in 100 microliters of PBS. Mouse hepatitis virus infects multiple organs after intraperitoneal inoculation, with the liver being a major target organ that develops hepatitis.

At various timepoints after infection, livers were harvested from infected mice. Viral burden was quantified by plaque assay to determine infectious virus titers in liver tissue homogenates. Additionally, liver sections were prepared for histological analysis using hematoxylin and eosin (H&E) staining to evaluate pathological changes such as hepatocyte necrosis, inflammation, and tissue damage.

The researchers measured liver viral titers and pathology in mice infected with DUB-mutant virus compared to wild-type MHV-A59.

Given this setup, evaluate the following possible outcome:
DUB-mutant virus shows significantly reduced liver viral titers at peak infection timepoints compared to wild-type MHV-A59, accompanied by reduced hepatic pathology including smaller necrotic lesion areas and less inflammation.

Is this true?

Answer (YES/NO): NO